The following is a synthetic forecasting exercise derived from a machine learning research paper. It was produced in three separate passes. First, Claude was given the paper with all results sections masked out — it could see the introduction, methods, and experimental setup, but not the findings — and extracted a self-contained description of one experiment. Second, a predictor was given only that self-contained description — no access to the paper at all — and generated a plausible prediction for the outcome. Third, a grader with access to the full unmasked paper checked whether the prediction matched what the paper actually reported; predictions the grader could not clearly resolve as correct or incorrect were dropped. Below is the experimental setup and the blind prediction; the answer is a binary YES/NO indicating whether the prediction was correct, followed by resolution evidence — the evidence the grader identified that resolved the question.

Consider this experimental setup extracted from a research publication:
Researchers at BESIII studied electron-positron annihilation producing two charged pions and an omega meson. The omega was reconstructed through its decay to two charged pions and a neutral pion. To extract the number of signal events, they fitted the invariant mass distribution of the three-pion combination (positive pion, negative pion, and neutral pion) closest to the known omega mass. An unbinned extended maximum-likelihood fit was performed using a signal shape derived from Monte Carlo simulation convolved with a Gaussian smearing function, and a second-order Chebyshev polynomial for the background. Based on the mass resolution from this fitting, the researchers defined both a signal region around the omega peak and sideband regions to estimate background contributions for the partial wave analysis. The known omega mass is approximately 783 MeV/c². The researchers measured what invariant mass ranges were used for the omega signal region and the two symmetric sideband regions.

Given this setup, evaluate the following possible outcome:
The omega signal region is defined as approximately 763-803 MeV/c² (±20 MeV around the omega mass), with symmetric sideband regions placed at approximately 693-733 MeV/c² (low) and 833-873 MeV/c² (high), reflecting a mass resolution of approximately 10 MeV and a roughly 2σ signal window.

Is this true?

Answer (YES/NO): NO